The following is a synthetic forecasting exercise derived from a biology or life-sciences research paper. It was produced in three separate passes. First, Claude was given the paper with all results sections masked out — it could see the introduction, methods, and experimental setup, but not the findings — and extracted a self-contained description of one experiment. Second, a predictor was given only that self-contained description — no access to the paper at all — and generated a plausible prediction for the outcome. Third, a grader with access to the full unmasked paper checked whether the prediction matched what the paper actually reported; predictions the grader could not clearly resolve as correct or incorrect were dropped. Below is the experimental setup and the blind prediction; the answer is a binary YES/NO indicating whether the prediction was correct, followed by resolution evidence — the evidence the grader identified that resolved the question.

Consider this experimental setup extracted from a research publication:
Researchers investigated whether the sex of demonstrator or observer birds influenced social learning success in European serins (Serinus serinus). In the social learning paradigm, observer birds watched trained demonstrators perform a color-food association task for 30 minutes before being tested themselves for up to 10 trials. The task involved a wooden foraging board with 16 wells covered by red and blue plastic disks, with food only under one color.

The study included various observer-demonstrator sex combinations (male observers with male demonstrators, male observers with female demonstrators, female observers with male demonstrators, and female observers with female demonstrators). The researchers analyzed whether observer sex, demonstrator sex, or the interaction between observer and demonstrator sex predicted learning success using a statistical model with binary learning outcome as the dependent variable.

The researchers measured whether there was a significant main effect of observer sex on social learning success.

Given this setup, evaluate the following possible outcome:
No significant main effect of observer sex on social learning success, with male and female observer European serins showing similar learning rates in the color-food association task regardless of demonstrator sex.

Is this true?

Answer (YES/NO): YES